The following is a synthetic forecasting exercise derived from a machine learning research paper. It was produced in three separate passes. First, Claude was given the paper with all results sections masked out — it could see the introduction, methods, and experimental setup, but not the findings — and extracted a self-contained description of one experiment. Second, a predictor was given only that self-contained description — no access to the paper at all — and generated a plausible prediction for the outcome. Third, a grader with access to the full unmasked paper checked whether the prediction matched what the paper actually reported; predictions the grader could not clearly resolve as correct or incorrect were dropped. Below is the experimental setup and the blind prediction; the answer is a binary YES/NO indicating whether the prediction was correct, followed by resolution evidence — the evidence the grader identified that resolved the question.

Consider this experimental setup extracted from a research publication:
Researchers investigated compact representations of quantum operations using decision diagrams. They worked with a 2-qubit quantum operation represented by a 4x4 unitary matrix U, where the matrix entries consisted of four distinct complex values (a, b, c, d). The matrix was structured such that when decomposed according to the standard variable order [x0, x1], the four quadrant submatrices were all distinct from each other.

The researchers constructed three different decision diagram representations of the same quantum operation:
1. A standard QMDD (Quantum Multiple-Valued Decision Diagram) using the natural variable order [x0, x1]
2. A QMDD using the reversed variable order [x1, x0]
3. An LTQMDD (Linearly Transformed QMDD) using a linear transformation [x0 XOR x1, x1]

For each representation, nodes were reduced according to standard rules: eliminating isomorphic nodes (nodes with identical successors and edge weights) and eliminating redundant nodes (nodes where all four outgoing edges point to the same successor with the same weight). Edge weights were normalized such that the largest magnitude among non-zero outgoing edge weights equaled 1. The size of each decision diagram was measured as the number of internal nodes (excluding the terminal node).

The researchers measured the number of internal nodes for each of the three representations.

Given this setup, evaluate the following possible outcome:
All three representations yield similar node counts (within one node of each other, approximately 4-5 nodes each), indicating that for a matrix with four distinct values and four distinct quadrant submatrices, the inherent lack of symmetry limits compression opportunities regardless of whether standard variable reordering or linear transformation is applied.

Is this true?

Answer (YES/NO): NO